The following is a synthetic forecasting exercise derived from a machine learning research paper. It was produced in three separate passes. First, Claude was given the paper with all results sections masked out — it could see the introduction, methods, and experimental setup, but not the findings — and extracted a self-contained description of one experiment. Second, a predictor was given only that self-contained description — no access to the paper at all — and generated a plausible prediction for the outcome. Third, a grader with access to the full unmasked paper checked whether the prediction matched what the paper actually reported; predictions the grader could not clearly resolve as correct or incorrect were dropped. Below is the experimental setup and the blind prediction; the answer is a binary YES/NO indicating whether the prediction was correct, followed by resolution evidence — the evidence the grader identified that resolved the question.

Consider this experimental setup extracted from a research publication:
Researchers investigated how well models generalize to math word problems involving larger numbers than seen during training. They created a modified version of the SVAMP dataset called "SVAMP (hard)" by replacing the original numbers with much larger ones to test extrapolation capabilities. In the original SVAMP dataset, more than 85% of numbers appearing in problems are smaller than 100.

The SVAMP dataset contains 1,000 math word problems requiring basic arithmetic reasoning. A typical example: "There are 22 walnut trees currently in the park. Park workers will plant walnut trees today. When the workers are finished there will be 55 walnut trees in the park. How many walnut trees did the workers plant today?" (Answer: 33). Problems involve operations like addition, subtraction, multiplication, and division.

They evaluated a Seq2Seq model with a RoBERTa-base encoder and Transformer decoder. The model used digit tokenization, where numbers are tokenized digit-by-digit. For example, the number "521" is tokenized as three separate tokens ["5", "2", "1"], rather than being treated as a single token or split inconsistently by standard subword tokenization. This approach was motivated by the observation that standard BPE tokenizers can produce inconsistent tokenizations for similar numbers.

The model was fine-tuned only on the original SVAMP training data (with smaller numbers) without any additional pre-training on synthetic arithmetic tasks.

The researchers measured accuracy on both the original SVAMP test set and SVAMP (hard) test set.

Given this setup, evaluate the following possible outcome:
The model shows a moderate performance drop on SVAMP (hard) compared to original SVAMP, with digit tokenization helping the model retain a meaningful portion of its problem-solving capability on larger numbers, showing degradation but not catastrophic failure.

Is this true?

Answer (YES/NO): NO